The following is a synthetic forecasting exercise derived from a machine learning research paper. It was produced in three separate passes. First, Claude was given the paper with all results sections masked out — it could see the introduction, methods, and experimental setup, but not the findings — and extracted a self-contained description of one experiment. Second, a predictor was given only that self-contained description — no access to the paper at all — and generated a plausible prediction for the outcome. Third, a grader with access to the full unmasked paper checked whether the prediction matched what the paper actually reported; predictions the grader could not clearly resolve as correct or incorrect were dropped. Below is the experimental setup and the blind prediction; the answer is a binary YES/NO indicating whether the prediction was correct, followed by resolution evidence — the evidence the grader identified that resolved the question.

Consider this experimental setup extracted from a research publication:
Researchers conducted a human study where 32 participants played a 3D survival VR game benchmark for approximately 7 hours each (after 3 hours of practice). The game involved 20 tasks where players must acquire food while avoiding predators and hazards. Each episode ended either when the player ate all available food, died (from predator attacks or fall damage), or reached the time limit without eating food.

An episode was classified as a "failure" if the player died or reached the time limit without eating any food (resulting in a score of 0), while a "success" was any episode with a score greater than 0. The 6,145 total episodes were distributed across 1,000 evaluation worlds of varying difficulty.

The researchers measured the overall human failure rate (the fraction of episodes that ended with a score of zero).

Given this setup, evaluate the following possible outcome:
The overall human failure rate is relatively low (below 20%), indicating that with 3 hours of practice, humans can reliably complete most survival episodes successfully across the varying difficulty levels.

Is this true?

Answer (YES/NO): YES